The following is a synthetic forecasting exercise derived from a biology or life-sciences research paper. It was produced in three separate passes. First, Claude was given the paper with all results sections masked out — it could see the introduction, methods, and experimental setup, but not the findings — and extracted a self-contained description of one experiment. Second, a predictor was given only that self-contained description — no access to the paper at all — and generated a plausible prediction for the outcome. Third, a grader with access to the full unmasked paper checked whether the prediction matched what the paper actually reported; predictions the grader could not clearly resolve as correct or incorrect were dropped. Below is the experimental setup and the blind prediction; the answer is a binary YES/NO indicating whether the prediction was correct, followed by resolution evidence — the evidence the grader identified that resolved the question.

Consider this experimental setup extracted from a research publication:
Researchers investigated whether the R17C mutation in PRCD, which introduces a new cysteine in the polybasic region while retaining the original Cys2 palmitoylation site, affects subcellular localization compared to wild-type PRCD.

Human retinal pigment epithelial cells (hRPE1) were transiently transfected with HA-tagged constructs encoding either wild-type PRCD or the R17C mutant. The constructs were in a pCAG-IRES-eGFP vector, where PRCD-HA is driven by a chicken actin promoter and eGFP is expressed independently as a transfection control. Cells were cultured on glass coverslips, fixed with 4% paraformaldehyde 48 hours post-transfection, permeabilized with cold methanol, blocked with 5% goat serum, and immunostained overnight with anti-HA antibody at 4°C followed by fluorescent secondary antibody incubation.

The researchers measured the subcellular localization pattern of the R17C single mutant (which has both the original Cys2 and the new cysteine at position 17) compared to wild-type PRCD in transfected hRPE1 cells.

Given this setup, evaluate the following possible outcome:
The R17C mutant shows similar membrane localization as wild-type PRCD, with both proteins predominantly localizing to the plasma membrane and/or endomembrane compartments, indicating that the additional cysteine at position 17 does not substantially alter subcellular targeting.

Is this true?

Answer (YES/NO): YES